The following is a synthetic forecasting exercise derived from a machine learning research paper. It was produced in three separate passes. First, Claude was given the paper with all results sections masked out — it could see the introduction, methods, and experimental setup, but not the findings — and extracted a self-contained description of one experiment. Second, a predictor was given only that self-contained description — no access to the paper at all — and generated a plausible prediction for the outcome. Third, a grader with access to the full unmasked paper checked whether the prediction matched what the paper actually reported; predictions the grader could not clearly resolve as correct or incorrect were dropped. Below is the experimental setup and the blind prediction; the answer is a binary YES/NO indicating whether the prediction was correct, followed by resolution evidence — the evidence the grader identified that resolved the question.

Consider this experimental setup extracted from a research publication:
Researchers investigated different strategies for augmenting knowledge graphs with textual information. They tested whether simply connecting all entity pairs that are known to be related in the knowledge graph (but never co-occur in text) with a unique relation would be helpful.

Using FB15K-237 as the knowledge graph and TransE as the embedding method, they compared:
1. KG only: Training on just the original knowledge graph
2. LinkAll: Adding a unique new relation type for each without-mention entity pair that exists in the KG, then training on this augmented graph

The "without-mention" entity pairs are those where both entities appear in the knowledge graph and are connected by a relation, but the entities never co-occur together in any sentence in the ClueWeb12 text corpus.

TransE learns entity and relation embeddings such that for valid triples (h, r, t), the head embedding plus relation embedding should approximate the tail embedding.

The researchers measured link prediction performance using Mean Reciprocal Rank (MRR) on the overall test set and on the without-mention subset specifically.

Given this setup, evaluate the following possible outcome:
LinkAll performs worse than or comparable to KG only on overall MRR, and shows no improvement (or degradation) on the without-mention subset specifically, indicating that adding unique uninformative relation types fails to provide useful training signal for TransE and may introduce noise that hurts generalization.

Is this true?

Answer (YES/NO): NO